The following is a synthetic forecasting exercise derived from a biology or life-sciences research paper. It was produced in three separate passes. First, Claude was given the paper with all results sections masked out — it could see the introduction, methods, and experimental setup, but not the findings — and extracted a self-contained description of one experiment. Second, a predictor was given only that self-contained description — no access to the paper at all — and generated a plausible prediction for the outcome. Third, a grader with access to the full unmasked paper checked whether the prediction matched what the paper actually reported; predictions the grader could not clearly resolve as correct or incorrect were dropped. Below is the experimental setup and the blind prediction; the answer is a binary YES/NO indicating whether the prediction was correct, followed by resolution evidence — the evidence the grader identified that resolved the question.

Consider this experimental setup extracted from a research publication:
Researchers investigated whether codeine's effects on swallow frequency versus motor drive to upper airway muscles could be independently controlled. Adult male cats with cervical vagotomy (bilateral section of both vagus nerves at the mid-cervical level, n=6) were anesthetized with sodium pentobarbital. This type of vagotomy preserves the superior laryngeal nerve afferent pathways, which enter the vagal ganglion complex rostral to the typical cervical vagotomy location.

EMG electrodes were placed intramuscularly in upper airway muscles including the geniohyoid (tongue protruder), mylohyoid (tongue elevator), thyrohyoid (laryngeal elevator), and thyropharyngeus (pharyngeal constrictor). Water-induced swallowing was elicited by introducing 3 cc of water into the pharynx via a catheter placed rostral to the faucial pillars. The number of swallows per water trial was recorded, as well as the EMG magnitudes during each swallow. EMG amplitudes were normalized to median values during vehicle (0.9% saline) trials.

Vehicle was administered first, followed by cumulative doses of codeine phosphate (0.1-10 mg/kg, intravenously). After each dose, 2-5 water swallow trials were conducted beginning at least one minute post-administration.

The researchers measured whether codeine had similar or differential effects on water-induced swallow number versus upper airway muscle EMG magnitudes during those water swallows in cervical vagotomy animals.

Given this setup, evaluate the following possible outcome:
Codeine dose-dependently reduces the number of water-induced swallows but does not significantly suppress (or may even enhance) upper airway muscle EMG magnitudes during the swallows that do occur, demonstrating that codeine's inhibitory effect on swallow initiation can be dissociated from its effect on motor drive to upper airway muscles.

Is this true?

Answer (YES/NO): NO